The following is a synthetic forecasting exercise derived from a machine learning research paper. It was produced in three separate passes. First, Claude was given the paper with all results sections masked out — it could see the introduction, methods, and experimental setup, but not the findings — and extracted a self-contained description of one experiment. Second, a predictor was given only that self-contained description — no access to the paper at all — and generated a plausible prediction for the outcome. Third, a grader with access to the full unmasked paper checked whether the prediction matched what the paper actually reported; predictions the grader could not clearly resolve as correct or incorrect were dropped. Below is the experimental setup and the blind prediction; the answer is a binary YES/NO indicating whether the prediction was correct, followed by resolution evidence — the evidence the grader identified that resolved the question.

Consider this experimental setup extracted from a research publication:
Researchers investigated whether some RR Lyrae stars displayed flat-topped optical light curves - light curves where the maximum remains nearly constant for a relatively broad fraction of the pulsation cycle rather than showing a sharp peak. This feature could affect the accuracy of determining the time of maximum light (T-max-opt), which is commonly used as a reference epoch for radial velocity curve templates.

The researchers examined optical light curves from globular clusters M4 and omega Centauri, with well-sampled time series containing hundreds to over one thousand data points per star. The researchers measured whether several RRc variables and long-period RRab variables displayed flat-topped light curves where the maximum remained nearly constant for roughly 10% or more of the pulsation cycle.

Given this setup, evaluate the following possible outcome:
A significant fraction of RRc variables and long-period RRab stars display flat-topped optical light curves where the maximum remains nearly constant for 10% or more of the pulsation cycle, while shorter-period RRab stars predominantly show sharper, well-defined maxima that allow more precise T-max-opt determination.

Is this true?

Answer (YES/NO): YES